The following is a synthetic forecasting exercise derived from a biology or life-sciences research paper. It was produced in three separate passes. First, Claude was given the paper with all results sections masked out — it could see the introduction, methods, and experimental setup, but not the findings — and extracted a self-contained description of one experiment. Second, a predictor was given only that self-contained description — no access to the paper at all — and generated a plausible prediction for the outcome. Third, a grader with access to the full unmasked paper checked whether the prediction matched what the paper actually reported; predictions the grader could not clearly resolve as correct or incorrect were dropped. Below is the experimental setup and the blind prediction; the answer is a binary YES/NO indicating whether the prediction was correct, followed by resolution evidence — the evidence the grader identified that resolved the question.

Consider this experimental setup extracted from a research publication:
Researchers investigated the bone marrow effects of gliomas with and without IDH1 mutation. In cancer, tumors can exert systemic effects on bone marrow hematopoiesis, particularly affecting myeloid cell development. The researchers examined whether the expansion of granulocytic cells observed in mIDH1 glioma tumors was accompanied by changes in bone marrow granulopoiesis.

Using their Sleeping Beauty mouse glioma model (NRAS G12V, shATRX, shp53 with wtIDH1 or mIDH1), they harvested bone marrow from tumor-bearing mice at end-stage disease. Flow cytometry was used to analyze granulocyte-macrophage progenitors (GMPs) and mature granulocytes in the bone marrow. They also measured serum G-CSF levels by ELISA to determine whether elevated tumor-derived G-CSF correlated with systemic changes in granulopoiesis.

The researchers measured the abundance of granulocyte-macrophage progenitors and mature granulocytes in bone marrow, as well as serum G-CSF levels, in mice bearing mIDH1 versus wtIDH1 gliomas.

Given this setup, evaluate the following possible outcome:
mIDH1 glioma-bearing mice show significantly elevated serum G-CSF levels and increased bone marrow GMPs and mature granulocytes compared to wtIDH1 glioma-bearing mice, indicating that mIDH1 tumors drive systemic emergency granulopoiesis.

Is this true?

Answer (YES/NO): YES